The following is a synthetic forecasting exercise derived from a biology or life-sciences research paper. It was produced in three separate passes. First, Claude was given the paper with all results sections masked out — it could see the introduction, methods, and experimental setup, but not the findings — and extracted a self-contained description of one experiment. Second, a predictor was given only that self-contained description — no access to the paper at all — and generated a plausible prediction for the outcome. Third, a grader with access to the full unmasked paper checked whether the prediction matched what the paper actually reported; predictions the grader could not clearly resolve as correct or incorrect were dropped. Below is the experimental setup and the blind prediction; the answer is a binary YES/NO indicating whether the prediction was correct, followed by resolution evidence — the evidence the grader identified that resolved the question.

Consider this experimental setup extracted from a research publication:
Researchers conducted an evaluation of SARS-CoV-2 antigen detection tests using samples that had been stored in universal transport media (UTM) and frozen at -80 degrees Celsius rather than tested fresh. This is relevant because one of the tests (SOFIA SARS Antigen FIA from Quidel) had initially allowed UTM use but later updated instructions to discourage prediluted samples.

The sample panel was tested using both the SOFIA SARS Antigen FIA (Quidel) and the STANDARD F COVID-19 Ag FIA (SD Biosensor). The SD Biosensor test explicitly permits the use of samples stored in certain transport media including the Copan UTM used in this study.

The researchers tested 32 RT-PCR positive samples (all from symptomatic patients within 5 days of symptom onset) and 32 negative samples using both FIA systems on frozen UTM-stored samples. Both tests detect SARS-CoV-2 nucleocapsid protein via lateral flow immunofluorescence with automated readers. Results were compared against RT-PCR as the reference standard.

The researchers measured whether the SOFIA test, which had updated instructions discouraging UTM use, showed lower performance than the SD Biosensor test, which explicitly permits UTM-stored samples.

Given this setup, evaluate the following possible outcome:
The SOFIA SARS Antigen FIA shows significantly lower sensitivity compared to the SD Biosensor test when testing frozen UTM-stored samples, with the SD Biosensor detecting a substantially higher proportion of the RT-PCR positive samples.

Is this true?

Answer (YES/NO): NO